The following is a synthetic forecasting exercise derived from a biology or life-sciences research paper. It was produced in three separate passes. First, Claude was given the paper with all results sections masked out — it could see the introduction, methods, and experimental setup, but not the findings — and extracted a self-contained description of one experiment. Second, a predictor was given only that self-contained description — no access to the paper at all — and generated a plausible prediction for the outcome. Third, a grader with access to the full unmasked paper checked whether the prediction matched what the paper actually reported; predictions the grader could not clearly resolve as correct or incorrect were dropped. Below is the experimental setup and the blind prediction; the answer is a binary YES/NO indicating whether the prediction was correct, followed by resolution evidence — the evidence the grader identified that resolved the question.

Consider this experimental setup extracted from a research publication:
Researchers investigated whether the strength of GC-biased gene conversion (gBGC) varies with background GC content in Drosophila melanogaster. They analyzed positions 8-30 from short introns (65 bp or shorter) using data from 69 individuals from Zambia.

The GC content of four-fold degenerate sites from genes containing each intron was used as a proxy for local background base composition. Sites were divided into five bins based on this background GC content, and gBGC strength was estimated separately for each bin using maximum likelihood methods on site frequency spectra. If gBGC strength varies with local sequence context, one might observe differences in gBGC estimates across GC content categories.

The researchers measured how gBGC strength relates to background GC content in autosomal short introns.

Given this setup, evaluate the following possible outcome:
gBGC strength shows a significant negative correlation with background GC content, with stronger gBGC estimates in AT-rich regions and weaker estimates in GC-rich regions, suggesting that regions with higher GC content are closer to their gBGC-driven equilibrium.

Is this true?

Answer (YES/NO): NO